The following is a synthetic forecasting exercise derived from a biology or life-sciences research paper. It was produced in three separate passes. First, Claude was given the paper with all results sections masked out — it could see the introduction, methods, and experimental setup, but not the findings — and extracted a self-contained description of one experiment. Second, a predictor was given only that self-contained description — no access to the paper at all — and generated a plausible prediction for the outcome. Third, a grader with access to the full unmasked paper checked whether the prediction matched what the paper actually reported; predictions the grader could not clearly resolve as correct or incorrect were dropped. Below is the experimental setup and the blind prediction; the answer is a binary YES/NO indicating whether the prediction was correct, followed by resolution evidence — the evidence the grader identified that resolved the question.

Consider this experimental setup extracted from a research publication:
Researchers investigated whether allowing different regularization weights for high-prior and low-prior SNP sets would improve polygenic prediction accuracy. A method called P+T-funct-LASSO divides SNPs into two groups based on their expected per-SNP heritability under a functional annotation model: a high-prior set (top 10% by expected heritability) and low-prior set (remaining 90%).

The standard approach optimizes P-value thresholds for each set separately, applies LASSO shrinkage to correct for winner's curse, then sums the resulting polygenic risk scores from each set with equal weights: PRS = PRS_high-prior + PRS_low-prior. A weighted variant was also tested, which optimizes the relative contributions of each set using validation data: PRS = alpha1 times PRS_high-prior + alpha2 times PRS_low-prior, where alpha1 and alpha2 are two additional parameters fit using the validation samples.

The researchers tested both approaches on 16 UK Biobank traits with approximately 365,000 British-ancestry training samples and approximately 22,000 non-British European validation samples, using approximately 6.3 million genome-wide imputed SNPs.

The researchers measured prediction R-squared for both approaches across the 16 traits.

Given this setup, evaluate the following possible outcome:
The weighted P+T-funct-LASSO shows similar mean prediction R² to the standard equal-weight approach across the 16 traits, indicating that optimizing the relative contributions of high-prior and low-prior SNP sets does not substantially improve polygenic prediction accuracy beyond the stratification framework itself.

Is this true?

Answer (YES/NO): YES